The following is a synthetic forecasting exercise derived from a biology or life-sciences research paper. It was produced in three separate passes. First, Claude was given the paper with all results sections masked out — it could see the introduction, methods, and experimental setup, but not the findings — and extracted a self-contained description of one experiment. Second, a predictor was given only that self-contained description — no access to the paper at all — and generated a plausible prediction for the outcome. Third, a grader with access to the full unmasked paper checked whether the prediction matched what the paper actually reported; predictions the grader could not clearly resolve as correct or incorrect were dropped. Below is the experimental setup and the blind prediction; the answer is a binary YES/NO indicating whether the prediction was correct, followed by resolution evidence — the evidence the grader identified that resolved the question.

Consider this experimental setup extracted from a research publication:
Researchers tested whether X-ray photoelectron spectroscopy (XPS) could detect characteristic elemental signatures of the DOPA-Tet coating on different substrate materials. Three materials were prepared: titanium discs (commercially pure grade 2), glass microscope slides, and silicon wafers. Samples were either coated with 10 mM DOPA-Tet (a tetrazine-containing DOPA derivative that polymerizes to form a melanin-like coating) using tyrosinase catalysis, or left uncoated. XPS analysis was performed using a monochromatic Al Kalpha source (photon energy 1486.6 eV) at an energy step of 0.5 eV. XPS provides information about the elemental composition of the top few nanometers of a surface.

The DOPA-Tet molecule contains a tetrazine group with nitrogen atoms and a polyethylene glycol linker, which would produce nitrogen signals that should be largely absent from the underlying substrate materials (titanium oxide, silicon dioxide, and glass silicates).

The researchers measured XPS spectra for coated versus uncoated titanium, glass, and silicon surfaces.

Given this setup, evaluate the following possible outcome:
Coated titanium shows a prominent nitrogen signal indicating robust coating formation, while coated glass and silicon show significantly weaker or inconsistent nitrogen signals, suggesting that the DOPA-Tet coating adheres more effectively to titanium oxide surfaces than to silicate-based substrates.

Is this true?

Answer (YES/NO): NO